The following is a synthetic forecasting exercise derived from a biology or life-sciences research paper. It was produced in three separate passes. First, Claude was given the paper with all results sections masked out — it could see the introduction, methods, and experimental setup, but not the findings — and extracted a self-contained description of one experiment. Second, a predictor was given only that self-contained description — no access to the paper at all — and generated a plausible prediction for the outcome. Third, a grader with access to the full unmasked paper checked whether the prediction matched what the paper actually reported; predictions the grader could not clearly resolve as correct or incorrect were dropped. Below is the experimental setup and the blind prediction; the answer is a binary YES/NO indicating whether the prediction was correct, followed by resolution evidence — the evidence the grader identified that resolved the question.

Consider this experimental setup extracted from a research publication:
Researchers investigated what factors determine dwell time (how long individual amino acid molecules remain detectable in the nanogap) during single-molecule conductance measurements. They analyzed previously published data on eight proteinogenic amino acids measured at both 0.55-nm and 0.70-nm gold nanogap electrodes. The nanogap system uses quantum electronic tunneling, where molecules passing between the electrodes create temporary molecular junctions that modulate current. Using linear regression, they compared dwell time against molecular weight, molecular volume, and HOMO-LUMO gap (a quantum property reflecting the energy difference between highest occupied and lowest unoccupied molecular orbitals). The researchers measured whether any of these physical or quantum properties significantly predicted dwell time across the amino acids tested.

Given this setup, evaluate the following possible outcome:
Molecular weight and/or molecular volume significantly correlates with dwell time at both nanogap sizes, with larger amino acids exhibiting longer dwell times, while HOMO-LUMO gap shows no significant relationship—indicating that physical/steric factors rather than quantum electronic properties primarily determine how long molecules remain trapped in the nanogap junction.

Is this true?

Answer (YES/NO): NO